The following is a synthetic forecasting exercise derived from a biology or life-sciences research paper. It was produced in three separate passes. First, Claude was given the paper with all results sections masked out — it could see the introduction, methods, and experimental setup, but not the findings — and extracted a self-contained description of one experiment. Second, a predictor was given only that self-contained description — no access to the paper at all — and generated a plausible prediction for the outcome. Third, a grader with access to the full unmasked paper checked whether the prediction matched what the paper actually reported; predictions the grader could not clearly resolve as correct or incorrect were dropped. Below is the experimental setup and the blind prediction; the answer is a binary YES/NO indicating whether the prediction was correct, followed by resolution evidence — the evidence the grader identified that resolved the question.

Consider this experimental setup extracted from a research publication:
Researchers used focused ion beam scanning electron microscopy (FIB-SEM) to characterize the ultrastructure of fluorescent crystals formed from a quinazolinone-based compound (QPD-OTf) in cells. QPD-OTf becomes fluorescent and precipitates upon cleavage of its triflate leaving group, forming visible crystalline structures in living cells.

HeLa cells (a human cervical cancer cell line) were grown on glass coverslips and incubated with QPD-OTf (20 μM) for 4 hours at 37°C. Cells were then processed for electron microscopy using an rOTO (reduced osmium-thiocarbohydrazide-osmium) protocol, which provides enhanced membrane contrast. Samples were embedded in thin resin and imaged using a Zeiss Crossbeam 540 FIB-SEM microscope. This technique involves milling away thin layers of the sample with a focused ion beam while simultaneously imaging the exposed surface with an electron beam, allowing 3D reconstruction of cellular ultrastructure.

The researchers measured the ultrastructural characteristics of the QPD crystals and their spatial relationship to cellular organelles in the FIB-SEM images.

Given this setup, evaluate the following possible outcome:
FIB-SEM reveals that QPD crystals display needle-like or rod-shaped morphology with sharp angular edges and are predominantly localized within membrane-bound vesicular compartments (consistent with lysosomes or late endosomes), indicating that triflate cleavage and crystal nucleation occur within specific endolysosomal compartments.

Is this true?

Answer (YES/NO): NO